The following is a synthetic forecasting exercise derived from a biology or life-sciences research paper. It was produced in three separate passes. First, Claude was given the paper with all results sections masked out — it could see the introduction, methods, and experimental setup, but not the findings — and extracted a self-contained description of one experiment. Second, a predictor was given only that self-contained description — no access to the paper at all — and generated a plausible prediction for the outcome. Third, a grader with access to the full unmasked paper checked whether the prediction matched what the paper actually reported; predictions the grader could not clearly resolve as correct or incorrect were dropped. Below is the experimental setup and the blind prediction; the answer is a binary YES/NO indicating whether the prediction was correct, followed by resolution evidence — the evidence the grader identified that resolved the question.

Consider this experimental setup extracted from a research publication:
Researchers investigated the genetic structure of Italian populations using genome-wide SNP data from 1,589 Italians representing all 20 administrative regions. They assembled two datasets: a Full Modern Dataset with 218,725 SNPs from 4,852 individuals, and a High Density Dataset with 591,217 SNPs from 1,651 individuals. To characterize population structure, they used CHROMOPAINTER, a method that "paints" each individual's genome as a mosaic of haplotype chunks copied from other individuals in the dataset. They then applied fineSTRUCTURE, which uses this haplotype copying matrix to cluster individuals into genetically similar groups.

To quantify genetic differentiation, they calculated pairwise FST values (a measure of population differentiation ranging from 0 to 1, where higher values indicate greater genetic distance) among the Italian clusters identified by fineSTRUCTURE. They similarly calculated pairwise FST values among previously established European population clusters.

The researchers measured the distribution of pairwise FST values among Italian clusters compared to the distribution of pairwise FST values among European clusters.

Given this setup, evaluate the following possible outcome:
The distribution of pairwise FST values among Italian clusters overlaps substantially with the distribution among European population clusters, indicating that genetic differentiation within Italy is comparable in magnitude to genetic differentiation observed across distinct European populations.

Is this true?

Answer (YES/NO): YES